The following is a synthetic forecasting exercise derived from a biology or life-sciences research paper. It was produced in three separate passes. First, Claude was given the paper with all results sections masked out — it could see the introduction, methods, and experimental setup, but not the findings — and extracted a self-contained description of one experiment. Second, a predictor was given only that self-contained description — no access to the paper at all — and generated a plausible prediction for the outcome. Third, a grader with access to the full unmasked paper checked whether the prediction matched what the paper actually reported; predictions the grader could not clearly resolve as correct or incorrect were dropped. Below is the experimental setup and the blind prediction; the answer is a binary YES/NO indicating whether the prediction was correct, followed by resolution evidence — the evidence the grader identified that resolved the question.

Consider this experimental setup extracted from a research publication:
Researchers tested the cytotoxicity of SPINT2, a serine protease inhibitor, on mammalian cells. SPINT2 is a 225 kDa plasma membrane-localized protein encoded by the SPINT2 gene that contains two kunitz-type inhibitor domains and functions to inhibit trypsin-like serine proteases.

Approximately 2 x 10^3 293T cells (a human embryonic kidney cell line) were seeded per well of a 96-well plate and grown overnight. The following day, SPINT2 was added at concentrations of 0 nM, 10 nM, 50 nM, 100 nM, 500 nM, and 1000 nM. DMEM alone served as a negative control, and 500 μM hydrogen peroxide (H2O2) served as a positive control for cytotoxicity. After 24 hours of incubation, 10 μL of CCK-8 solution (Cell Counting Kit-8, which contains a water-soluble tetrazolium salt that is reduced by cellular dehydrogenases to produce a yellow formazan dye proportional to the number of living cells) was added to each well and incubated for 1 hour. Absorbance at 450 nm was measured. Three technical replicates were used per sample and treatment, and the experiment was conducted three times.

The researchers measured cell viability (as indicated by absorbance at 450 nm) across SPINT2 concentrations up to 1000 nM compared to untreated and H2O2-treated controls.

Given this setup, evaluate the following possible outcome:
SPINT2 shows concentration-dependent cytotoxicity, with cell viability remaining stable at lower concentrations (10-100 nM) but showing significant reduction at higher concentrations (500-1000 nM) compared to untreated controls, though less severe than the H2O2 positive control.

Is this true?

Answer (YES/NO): NO